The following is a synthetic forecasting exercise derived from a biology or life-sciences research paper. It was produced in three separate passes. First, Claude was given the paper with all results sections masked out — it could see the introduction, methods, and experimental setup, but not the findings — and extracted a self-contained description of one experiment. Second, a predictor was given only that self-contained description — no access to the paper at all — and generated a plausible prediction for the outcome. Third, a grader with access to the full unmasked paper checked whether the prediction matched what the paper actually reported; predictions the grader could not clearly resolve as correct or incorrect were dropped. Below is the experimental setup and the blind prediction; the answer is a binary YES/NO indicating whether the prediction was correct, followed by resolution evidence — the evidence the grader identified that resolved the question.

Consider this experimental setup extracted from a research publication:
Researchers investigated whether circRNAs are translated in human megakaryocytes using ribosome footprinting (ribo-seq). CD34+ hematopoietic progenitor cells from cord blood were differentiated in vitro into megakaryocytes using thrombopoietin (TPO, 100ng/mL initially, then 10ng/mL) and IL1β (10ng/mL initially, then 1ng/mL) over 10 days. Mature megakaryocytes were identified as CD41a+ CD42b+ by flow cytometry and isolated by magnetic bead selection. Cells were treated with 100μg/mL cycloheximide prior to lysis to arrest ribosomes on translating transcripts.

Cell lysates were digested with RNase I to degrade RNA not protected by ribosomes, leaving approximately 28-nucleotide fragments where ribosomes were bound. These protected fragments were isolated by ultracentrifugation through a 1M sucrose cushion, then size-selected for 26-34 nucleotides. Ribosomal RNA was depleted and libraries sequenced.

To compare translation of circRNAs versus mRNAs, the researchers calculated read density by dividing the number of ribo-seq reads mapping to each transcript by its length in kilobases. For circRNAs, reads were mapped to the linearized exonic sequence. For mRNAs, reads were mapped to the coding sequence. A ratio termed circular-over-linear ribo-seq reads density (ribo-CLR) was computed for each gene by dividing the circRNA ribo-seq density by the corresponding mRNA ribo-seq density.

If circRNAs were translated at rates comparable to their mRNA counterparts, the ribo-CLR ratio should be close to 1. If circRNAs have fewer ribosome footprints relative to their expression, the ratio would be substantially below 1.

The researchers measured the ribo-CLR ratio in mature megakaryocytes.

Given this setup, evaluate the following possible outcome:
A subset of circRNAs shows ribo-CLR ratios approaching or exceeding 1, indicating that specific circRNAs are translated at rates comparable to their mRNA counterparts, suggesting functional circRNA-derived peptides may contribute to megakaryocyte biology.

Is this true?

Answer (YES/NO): NO